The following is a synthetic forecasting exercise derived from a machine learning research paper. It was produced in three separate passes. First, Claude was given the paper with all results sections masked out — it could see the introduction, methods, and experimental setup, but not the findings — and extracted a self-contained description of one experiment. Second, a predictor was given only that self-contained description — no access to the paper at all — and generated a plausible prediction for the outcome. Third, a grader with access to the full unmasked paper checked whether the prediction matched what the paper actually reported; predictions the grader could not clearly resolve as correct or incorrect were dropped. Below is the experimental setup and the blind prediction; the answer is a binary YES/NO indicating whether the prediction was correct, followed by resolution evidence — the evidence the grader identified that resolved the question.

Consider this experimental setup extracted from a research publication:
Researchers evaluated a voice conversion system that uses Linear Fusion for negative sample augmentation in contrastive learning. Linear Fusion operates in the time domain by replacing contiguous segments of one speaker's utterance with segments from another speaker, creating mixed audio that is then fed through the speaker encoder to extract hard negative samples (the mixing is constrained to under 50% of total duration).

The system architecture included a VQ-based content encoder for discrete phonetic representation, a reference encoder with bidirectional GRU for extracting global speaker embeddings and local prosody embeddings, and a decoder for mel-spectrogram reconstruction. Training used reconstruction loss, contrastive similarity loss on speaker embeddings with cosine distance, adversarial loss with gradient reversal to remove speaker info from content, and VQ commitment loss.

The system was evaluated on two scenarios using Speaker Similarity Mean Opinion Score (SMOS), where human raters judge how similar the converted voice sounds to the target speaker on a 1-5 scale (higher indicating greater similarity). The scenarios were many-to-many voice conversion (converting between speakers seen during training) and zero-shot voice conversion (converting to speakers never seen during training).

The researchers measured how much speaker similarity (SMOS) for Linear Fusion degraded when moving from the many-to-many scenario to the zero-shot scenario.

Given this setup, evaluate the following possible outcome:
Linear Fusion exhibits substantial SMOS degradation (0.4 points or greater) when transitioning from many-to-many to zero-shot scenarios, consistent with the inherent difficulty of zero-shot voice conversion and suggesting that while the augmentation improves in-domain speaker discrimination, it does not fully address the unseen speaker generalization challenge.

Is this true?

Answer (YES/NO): YES